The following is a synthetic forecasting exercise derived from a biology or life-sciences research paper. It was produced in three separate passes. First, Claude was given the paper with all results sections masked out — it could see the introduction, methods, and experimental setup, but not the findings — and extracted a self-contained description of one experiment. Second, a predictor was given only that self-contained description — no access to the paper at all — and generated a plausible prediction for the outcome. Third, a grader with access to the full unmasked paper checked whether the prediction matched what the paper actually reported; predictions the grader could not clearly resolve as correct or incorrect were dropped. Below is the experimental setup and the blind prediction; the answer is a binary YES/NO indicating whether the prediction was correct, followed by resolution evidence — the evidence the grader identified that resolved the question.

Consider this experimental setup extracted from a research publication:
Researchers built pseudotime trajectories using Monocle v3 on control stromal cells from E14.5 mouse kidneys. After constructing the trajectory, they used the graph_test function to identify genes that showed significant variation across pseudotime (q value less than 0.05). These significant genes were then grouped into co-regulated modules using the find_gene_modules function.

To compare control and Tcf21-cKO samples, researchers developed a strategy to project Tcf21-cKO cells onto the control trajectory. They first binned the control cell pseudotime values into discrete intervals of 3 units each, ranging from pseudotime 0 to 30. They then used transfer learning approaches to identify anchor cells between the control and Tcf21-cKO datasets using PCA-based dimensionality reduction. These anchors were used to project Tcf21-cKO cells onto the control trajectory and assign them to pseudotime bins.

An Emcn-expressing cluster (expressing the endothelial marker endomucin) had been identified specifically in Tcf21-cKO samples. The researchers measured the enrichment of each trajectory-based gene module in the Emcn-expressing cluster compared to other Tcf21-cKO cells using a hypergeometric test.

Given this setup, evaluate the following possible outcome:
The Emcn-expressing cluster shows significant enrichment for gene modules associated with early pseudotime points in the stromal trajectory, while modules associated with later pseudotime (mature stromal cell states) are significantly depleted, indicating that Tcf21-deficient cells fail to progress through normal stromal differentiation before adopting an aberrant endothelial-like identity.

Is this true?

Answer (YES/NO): NO